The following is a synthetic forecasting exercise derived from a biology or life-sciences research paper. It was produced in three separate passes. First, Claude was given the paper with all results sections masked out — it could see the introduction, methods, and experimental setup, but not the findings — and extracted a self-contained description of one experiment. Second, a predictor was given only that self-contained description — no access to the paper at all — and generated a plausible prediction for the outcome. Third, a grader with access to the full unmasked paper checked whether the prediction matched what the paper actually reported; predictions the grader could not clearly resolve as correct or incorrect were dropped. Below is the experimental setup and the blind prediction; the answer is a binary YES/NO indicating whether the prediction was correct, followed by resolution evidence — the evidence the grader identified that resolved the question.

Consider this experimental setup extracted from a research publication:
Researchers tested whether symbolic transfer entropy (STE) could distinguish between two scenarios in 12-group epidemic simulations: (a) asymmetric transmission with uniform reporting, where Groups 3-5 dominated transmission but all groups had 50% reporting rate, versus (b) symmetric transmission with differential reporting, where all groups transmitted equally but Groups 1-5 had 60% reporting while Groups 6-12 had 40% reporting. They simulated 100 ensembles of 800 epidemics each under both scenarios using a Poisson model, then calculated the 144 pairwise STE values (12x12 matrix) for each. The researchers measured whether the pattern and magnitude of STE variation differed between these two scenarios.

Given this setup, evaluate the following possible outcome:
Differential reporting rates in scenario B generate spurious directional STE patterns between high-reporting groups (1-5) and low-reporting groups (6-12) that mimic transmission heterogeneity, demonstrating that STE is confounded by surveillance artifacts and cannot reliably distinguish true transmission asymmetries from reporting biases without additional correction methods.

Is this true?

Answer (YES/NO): NO